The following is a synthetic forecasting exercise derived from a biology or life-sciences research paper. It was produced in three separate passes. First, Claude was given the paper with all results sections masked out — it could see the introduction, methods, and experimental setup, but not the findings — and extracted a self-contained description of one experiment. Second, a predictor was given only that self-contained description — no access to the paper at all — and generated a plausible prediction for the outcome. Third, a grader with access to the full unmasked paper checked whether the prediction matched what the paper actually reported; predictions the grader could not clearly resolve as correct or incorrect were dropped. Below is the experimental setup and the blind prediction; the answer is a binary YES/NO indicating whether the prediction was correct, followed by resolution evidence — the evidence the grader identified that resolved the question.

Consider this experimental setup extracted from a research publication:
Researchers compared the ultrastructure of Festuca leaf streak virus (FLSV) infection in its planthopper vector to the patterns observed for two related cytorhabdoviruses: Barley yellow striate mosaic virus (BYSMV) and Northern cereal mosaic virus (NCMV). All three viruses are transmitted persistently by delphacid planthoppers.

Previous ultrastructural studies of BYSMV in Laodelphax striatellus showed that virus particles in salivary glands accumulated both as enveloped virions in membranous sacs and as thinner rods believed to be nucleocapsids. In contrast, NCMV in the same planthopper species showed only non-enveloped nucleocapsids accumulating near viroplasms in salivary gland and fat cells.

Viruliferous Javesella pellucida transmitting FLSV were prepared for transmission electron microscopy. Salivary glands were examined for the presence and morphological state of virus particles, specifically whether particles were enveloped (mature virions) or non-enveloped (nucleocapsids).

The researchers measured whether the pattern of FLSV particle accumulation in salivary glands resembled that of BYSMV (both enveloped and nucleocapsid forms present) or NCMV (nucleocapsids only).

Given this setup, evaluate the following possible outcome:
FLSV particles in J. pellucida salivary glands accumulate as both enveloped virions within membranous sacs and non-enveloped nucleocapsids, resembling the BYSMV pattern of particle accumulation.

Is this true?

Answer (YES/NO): NO